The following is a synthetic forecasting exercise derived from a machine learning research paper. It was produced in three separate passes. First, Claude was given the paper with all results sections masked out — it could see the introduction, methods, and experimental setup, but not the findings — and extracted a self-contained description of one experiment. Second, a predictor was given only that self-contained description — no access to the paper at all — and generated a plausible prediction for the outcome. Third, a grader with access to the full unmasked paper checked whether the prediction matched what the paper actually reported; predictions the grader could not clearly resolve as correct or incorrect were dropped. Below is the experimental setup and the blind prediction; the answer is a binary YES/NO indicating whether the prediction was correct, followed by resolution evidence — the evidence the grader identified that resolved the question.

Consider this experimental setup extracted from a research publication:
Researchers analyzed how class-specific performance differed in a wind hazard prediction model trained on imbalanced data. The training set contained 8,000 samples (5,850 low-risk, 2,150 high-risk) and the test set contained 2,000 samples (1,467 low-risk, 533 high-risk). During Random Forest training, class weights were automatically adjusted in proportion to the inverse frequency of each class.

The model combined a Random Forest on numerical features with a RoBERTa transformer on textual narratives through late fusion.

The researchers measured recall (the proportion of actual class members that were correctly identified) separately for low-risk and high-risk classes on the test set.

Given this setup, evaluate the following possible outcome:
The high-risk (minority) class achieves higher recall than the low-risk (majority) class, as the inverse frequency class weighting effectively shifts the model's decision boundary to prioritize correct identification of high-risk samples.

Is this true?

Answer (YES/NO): NO